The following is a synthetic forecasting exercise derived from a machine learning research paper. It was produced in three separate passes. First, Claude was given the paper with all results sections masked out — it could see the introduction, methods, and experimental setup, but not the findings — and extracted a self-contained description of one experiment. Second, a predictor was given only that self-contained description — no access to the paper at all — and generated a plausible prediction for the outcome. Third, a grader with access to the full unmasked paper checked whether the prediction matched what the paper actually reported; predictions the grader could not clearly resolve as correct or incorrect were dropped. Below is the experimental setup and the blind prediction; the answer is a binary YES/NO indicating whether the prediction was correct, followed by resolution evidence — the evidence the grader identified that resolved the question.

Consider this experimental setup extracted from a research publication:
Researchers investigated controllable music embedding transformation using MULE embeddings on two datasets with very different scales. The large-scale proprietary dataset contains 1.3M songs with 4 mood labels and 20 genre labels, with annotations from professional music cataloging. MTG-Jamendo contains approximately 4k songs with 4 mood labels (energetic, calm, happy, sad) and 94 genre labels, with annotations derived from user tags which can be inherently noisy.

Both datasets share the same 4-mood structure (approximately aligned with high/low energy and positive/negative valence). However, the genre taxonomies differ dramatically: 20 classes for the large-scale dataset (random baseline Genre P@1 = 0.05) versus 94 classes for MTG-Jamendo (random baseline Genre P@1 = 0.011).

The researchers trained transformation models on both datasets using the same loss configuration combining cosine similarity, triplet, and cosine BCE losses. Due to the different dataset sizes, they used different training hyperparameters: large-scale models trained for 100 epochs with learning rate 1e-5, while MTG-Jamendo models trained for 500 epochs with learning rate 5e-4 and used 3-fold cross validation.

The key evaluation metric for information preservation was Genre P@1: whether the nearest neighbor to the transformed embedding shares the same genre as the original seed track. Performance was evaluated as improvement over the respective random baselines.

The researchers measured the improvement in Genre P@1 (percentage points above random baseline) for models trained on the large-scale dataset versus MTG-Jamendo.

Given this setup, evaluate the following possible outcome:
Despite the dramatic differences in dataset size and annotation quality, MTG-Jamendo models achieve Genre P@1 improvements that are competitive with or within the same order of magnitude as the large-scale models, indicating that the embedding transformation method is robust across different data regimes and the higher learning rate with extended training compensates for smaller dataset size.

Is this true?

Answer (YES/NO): YES